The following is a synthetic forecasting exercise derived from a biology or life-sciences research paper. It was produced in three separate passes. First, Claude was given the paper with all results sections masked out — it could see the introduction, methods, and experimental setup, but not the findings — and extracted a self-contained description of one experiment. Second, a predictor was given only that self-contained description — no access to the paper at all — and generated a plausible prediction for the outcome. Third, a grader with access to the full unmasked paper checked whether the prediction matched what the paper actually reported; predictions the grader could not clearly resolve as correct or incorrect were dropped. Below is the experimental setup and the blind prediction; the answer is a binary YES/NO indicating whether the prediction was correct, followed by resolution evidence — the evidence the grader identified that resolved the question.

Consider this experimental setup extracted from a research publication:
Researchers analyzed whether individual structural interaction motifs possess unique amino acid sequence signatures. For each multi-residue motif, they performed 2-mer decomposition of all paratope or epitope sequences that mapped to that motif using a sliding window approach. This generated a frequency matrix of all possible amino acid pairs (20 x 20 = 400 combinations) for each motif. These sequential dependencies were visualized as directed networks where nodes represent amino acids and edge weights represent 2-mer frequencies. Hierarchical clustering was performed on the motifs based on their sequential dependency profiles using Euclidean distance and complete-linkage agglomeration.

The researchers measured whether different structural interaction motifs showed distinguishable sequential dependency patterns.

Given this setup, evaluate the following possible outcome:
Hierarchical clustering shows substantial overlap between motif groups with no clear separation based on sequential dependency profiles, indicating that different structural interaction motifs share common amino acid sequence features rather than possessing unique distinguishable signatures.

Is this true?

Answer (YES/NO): NO